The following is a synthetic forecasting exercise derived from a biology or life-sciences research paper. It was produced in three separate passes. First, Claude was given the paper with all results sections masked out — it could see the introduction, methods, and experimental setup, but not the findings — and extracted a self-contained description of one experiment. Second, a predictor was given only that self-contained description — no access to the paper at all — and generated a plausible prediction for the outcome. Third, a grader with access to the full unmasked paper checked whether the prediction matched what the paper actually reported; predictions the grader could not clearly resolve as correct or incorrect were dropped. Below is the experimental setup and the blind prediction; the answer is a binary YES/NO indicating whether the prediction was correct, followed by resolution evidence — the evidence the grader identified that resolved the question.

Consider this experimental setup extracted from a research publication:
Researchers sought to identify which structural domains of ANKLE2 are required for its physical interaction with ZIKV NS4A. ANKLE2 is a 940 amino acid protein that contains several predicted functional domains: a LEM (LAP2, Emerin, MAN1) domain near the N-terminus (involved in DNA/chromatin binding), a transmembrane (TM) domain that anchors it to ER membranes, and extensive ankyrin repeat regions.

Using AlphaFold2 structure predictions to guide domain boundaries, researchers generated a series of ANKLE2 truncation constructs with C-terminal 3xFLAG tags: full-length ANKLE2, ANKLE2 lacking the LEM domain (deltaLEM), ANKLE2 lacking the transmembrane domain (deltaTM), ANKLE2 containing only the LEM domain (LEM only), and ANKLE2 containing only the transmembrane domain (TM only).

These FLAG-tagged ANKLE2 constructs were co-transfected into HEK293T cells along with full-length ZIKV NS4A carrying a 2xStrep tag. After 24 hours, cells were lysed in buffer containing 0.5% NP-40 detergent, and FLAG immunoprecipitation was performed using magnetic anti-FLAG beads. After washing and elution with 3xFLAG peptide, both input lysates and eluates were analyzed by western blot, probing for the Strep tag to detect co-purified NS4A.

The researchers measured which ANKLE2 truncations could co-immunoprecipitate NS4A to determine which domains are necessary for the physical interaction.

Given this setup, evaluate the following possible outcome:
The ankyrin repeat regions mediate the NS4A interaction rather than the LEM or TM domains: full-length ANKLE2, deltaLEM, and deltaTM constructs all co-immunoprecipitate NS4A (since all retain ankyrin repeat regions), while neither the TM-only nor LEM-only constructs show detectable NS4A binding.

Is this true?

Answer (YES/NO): NO